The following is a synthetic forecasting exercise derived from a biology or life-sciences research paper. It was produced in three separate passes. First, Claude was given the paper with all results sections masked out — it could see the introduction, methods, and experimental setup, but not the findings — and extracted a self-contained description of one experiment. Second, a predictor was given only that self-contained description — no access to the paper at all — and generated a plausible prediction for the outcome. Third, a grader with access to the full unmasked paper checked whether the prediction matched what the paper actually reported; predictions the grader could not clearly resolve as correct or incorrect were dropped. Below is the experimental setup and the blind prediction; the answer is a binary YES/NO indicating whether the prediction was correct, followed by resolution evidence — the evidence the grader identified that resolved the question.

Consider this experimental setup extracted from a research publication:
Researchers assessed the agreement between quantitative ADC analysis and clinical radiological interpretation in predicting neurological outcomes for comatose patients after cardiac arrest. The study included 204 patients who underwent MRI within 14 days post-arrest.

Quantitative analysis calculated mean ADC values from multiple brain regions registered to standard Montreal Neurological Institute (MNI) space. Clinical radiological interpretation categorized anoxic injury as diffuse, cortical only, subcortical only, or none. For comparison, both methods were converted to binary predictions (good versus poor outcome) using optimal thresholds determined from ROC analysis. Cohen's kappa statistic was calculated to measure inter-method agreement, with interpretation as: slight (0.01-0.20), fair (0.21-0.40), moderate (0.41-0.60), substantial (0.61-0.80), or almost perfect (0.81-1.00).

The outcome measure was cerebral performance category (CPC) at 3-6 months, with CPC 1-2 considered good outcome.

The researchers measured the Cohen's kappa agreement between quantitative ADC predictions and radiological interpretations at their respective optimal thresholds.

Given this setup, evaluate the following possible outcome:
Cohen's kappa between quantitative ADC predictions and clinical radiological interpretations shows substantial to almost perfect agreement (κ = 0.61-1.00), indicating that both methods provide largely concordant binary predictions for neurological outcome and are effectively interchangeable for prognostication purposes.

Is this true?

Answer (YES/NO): NO